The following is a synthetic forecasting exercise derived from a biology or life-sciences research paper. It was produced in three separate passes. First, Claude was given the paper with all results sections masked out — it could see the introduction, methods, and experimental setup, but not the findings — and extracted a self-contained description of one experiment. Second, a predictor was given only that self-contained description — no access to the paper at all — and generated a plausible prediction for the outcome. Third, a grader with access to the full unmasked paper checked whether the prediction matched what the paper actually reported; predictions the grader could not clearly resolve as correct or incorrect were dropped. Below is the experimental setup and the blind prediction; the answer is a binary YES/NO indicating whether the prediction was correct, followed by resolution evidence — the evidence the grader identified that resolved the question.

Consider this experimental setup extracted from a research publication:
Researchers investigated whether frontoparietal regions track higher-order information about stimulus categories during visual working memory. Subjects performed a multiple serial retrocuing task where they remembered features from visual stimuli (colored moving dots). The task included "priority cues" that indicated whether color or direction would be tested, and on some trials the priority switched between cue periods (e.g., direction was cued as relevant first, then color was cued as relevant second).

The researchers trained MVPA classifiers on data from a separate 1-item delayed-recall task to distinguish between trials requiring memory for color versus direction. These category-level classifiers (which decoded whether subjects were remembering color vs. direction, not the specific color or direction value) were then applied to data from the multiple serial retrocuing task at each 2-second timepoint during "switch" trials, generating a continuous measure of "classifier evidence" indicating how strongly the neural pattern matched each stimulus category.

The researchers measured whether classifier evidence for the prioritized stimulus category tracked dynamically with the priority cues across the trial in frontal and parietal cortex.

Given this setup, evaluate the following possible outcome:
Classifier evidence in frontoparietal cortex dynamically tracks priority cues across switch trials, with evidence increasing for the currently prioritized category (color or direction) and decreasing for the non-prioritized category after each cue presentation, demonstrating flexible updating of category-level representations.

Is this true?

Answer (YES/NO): YES